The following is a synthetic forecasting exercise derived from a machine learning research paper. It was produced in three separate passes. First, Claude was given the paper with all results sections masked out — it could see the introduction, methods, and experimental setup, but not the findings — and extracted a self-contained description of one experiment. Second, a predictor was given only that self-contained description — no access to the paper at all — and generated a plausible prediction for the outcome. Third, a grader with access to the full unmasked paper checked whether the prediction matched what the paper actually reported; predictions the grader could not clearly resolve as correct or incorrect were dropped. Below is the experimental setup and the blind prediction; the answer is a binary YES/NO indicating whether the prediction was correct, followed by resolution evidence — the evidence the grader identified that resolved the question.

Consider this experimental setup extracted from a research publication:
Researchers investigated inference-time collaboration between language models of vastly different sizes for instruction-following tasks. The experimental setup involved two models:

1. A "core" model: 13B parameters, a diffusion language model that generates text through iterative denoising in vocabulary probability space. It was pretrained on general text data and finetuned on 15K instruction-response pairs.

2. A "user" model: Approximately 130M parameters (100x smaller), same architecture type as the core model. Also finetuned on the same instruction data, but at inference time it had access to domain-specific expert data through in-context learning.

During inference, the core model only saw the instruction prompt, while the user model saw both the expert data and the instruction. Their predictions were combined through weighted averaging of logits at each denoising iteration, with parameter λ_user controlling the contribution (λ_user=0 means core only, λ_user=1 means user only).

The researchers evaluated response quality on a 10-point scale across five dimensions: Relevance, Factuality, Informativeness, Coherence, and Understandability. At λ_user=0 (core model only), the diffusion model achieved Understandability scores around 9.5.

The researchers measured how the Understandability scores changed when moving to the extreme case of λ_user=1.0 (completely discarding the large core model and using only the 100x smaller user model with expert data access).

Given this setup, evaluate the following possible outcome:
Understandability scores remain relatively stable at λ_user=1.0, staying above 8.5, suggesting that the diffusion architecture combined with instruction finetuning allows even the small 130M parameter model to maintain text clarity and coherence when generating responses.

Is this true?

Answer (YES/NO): NO